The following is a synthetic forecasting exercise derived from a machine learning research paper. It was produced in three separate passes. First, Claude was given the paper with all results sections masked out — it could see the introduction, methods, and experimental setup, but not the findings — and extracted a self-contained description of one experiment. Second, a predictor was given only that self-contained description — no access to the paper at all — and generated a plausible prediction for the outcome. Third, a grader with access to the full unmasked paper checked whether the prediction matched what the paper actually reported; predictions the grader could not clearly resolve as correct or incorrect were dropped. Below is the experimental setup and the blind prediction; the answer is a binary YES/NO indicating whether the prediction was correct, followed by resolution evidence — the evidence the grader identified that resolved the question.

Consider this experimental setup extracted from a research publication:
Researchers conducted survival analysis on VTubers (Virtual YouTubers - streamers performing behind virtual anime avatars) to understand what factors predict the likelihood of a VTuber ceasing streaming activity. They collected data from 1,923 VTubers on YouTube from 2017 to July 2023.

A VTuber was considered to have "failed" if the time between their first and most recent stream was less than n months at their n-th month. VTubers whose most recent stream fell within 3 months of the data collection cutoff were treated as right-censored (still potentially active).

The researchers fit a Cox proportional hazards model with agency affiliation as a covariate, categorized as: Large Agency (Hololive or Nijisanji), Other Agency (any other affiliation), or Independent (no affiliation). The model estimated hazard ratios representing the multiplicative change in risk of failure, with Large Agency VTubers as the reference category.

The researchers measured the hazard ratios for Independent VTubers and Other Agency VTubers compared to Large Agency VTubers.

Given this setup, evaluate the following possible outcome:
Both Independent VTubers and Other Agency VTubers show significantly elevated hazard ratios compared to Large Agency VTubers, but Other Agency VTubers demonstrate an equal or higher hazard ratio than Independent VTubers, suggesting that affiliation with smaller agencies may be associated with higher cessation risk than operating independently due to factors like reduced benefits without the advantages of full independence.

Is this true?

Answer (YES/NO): NO